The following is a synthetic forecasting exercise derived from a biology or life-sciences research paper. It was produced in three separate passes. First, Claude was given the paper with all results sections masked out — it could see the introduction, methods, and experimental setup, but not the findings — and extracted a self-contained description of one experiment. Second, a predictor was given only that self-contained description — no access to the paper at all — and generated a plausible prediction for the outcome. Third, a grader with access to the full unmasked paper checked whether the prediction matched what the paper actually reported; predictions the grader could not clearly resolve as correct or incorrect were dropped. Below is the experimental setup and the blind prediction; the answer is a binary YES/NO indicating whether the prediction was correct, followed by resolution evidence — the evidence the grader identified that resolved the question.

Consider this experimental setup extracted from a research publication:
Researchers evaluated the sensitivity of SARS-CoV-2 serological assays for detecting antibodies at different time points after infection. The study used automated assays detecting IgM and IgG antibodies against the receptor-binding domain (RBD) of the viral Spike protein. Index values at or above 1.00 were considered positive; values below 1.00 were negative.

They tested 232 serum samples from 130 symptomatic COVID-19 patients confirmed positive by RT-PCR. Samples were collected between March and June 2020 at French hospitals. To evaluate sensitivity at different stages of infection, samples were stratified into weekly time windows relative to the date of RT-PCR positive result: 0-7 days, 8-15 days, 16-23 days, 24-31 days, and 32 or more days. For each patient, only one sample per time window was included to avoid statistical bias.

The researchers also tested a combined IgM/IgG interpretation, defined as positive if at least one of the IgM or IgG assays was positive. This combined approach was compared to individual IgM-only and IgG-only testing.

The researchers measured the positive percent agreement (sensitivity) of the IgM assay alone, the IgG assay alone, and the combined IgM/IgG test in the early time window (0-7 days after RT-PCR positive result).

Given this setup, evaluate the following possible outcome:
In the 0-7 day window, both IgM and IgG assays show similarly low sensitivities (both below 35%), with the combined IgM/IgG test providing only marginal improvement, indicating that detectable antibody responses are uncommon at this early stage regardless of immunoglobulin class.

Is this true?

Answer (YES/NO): NO